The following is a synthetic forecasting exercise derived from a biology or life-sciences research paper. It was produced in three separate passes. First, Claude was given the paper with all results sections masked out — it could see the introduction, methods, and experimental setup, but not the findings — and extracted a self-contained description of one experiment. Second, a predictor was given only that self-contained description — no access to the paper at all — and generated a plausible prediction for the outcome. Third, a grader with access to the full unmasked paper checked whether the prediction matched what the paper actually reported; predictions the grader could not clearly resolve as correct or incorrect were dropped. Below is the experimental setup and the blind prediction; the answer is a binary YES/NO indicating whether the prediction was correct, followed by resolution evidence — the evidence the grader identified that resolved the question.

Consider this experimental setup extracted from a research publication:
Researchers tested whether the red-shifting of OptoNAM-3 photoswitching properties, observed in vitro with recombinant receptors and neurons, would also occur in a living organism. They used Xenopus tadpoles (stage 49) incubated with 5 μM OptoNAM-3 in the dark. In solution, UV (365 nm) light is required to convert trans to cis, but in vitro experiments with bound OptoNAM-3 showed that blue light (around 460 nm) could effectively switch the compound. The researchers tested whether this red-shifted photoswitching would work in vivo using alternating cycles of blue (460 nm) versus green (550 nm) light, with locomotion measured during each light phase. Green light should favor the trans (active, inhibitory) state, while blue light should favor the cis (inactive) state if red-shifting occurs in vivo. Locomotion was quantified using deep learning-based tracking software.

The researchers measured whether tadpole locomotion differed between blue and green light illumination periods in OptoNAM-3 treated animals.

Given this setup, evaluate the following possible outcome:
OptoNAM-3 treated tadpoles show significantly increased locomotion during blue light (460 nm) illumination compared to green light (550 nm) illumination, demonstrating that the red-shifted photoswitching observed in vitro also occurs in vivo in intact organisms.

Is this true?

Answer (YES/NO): YES